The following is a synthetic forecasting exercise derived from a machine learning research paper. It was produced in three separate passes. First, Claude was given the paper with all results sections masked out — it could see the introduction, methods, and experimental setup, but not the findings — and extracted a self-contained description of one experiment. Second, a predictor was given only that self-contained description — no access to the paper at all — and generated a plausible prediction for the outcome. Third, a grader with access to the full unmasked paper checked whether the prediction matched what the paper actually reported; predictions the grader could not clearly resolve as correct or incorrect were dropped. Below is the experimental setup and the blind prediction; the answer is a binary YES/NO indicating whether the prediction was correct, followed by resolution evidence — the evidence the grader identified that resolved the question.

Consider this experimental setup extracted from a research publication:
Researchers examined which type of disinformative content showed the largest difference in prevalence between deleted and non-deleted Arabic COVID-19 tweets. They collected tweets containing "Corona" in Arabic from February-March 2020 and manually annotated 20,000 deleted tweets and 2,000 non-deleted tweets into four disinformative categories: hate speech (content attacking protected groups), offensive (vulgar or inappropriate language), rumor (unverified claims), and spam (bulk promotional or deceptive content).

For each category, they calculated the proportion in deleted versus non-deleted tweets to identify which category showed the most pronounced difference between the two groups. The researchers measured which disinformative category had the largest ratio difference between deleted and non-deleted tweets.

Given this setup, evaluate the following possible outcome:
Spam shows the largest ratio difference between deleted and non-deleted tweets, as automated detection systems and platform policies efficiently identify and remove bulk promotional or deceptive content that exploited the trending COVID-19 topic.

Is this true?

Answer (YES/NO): YES